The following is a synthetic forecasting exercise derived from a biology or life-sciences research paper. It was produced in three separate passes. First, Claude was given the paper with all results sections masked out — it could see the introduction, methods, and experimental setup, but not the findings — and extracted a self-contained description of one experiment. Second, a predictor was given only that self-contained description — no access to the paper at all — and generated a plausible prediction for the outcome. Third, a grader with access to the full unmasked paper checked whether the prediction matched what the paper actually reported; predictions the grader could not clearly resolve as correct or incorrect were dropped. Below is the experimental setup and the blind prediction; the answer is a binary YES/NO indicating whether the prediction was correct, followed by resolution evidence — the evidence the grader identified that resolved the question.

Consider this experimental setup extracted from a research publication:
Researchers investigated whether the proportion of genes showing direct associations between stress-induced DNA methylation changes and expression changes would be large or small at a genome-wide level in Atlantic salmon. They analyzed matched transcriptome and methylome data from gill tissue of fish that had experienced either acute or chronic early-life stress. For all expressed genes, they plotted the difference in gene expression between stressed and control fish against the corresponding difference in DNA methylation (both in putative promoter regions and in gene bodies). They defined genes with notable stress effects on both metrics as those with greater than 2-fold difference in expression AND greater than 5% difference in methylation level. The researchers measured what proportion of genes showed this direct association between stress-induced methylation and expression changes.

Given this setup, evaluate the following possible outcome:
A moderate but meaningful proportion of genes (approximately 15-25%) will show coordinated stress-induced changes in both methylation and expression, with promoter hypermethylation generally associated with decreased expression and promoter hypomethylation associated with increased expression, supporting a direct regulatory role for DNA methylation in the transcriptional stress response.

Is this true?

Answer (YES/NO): NO